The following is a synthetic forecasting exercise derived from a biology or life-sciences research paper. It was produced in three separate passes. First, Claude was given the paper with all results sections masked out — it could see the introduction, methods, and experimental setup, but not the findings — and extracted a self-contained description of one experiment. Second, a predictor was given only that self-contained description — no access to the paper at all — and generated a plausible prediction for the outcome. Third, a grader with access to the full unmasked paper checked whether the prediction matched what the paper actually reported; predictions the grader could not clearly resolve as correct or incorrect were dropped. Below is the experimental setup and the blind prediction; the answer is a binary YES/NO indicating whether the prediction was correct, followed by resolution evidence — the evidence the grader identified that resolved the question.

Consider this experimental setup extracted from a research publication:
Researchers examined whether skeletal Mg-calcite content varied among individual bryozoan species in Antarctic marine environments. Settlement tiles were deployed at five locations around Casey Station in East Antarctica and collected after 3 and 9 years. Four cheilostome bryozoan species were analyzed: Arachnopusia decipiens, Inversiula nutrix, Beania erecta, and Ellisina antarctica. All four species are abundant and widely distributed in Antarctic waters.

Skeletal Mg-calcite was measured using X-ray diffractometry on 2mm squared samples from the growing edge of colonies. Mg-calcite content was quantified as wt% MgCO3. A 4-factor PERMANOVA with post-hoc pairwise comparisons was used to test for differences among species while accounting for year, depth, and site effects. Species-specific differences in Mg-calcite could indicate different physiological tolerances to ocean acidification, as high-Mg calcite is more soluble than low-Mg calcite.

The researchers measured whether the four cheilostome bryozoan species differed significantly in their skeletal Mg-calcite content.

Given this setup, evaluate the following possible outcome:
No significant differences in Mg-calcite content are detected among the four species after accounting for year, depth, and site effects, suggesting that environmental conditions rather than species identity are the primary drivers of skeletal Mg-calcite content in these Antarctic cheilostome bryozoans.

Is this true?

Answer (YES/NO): NO